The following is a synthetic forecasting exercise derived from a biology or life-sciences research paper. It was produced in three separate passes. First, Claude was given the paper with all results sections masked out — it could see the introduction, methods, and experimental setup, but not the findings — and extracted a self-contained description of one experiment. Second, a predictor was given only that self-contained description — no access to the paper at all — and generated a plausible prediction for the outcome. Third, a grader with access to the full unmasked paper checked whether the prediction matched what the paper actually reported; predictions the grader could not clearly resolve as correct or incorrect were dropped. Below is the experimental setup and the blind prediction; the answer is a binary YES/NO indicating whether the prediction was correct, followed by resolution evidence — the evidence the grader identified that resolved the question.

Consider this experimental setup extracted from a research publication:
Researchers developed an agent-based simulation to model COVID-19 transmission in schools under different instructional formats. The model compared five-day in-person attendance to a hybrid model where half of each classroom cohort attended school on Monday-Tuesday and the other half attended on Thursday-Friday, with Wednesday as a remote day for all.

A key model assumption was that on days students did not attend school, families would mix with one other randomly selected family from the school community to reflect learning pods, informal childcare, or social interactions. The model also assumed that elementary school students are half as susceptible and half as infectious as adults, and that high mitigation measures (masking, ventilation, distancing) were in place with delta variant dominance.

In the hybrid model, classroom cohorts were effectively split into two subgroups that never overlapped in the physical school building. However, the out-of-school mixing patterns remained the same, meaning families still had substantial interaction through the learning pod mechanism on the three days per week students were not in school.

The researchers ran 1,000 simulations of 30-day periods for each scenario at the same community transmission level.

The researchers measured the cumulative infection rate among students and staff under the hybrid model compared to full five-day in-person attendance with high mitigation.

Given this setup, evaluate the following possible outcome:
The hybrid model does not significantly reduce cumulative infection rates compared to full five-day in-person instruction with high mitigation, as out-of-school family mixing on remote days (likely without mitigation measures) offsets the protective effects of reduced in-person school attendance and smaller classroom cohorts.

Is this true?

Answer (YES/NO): NO